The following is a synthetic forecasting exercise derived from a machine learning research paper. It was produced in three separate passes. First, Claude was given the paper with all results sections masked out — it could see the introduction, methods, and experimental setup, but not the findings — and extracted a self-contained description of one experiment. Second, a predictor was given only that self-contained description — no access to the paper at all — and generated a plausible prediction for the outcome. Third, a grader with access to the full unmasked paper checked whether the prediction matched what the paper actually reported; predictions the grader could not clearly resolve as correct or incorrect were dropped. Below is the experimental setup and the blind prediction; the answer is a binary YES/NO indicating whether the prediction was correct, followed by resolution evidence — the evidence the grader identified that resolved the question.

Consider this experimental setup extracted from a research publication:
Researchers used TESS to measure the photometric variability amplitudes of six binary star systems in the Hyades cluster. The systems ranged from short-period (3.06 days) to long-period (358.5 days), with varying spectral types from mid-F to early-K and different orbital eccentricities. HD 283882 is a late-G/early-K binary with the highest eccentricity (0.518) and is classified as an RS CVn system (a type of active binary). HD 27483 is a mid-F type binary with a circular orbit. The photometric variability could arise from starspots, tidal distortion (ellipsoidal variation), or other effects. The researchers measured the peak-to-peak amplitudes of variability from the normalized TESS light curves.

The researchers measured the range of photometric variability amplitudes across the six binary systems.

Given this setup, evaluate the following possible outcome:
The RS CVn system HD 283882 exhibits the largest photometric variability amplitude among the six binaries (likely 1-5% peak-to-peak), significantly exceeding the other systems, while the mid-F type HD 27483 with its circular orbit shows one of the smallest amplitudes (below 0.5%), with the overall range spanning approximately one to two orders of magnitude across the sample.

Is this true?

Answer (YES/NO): NO